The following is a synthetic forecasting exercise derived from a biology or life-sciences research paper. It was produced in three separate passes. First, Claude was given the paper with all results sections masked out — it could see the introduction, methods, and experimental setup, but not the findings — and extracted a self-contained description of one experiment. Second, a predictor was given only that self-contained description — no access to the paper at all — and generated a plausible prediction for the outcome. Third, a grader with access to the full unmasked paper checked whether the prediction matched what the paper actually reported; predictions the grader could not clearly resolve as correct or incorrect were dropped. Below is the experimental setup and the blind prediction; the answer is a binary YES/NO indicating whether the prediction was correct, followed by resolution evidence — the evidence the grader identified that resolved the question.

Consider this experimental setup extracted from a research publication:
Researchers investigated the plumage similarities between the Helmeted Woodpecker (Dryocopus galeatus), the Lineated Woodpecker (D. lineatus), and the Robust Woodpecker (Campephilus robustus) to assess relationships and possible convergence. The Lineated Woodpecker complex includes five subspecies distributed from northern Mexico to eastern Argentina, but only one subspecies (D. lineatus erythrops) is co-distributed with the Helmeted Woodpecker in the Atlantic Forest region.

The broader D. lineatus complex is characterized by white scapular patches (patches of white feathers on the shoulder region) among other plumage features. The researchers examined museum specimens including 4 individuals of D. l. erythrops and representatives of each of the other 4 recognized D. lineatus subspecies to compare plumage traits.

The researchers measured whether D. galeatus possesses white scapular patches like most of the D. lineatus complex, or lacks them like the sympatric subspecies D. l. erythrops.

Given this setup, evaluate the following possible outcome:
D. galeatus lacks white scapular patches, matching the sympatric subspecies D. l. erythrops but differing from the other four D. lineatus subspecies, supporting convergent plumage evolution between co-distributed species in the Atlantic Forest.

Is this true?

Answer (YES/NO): YES